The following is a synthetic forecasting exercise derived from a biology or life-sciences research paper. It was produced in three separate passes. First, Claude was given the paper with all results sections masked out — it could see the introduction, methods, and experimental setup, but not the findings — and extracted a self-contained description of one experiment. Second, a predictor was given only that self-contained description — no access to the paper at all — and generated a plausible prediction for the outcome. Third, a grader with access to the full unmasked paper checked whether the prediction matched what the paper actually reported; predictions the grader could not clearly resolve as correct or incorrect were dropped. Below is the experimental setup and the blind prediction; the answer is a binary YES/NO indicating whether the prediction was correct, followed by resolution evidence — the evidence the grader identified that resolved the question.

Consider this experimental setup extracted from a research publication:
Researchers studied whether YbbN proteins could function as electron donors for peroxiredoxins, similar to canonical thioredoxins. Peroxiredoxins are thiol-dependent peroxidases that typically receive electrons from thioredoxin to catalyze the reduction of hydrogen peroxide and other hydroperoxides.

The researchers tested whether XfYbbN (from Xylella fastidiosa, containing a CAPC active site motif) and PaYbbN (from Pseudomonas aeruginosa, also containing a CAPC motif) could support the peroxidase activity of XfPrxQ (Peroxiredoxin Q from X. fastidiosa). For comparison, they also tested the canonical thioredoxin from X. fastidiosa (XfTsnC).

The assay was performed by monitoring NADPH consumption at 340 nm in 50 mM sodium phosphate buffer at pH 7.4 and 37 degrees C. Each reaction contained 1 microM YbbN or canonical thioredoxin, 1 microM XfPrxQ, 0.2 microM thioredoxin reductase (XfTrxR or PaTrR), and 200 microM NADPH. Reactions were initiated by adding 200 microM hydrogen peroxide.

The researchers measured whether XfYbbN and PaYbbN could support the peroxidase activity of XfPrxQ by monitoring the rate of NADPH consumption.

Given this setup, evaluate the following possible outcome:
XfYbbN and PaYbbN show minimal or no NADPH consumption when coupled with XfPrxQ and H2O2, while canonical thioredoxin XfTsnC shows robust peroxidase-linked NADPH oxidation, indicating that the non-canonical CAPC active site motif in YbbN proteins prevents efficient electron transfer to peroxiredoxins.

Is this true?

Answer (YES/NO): NO